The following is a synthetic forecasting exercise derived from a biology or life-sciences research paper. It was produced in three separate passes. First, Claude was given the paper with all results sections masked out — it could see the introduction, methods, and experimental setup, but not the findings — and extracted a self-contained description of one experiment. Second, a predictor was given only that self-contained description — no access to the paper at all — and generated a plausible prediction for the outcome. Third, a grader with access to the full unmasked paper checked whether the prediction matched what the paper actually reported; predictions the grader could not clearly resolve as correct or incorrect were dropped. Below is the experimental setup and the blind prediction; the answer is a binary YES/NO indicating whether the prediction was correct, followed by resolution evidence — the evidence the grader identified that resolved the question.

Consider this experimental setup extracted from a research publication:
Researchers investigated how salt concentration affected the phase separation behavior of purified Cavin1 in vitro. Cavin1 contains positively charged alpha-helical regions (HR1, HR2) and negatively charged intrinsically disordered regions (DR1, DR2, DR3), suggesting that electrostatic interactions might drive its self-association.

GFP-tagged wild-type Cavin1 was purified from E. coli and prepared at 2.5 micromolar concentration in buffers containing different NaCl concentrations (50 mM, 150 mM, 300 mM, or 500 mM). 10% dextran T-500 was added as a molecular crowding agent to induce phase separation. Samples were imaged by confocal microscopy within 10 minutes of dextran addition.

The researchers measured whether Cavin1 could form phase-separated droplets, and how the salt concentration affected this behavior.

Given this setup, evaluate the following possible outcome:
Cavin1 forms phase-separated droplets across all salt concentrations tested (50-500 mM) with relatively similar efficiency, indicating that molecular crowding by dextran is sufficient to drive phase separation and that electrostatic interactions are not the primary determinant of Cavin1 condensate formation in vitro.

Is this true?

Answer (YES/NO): NO